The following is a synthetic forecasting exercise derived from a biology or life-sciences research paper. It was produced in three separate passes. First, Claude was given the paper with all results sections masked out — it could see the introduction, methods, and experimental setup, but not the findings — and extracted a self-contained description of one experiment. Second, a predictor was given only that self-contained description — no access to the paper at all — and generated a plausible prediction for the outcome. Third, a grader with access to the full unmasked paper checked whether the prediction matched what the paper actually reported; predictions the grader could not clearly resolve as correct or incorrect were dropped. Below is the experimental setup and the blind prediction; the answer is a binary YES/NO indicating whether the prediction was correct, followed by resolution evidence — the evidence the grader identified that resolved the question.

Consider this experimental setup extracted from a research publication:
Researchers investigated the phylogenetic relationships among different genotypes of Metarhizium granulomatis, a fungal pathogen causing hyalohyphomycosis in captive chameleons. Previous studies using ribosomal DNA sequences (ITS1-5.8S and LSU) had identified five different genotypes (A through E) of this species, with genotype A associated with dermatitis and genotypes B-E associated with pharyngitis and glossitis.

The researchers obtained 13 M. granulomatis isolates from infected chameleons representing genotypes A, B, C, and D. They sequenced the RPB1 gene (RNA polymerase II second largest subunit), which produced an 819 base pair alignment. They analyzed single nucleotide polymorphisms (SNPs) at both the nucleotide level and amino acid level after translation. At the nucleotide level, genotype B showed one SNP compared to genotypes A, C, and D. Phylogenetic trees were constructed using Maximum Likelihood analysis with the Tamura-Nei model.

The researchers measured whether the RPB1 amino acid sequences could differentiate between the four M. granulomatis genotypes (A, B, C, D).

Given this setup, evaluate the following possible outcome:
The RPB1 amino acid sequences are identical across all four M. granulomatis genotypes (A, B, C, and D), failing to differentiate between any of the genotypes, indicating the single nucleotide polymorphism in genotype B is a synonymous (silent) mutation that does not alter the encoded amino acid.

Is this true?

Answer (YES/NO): YES